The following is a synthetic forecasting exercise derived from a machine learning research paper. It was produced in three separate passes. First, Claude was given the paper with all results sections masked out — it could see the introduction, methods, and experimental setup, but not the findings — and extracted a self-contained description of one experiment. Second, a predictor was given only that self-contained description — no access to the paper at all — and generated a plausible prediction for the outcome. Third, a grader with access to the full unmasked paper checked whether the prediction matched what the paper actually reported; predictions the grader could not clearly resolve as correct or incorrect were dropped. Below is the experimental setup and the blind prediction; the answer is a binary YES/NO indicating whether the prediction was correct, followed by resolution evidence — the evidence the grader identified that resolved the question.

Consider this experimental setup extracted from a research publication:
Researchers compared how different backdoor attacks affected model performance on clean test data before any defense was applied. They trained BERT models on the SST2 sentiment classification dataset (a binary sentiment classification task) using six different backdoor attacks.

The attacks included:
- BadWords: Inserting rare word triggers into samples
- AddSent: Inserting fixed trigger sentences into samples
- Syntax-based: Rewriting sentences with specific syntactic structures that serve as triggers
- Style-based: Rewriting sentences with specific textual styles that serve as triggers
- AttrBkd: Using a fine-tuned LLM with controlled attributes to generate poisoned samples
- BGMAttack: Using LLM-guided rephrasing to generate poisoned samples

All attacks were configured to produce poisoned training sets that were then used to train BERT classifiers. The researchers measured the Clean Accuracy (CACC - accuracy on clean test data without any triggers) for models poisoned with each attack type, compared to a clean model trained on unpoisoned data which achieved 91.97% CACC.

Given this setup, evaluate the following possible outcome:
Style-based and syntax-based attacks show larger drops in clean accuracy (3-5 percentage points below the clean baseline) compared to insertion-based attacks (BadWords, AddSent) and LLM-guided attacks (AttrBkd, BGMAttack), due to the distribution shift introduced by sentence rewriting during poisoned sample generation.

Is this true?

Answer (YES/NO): NO